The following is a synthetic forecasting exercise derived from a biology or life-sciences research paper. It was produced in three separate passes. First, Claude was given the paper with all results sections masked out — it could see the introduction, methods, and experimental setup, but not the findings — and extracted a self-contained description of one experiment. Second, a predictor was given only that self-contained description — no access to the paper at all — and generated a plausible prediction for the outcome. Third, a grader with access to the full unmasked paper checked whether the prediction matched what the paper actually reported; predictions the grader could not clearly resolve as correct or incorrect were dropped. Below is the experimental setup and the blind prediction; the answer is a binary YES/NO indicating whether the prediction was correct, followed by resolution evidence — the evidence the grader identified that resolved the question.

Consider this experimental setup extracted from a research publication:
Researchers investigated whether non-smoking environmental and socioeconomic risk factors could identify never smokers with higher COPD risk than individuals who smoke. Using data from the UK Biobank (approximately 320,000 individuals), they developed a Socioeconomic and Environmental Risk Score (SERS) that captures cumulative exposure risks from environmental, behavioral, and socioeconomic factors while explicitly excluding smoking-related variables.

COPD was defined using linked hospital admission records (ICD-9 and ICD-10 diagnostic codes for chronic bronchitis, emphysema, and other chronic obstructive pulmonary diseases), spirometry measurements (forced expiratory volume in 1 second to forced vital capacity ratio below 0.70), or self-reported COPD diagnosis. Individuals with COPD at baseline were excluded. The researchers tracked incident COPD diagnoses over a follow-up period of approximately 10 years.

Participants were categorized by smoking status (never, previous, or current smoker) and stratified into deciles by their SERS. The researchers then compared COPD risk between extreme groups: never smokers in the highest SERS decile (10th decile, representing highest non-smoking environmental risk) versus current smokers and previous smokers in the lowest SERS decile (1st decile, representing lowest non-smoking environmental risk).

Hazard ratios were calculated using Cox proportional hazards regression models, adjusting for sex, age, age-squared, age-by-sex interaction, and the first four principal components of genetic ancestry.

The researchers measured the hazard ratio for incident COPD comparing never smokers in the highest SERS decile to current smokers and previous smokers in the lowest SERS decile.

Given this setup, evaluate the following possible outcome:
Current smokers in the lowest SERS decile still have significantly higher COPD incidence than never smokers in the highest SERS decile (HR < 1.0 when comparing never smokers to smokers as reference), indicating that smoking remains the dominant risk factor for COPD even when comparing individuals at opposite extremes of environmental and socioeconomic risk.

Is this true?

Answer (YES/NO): NO